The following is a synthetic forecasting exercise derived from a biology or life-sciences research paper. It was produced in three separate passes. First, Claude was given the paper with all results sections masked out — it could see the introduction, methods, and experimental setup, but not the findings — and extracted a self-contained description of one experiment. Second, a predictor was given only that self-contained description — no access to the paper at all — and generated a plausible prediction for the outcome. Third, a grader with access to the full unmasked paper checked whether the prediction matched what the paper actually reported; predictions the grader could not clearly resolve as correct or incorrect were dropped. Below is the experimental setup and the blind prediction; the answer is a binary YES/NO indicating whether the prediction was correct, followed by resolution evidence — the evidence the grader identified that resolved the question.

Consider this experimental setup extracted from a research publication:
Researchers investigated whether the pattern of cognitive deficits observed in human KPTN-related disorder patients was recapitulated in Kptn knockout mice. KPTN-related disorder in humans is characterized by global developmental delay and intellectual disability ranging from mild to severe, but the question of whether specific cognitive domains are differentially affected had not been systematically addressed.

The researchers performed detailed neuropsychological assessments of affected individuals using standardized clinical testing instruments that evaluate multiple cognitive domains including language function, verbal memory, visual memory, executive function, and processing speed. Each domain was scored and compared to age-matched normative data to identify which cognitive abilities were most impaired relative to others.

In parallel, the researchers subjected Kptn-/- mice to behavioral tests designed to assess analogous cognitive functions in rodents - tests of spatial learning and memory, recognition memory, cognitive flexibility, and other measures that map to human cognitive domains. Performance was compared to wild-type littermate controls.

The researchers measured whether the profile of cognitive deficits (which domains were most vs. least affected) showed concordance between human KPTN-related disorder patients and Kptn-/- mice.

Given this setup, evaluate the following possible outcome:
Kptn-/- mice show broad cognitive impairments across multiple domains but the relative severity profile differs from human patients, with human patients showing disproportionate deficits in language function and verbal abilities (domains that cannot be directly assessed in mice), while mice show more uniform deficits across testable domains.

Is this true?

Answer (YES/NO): NO